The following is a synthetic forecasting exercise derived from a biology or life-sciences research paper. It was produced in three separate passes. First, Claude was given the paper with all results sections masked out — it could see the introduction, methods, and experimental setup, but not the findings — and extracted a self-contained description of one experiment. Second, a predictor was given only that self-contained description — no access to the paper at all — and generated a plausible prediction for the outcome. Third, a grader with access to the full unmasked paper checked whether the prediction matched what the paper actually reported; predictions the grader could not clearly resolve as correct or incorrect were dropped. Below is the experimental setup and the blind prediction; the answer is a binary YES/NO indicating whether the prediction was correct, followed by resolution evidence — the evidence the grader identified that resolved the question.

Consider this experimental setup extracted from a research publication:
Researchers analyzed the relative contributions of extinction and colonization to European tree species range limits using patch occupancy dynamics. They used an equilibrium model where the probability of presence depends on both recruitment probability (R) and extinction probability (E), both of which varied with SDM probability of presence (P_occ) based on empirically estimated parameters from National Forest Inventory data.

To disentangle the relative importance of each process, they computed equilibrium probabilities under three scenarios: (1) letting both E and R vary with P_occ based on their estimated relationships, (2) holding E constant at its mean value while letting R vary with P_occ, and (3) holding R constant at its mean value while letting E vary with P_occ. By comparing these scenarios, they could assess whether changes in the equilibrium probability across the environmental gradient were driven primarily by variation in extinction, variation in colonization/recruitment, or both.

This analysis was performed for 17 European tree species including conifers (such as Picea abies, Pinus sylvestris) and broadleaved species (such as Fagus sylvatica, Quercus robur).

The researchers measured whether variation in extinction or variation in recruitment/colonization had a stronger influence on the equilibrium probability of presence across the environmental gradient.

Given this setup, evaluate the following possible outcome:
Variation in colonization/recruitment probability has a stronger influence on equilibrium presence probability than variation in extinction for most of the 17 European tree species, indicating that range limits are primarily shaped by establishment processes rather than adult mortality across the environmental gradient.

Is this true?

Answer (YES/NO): NO